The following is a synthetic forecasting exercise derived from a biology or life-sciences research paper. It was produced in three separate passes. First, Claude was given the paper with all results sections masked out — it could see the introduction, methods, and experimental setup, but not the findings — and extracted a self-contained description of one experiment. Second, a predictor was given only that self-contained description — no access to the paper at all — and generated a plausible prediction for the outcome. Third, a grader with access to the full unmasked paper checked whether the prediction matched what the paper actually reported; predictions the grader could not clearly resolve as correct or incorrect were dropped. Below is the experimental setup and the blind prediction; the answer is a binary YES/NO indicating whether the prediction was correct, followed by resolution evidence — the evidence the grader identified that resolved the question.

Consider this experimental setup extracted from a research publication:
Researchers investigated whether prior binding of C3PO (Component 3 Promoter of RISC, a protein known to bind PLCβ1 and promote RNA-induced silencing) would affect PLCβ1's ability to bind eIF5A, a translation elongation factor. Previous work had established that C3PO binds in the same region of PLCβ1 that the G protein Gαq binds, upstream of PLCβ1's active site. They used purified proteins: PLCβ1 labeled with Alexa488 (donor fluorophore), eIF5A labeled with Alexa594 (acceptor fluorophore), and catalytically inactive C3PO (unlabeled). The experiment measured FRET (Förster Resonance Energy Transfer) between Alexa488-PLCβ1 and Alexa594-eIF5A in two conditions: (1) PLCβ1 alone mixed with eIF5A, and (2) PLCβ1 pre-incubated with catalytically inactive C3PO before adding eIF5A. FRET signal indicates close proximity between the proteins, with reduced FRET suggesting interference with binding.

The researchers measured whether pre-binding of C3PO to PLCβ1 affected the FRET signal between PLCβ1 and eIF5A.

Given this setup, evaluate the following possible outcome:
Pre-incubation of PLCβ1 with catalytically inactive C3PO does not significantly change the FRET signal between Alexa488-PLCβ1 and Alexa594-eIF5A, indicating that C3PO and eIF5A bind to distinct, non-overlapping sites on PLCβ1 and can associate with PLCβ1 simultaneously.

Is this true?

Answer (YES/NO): NO